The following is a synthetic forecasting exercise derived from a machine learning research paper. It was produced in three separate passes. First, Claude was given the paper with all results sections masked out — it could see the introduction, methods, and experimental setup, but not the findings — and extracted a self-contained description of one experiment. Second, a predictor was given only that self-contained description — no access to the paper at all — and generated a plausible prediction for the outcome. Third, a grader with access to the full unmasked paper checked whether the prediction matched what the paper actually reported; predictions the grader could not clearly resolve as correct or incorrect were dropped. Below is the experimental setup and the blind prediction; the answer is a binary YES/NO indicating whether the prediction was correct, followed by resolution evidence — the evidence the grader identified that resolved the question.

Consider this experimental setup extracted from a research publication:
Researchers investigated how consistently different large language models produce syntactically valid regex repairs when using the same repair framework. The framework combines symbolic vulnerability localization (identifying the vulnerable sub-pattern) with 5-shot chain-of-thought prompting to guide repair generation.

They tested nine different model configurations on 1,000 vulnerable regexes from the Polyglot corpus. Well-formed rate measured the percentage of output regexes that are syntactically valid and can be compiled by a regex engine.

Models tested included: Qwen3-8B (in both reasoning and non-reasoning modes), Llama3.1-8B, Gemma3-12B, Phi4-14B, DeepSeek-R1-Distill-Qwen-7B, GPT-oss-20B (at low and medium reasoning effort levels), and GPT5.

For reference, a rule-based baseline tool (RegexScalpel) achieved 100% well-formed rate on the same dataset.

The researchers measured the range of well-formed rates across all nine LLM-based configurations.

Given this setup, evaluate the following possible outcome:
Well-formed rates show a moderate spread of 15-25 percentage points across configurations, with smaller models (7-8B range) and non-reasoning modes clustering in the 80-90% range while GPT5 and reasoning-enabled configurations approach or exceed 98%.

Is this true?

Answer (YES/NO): NO